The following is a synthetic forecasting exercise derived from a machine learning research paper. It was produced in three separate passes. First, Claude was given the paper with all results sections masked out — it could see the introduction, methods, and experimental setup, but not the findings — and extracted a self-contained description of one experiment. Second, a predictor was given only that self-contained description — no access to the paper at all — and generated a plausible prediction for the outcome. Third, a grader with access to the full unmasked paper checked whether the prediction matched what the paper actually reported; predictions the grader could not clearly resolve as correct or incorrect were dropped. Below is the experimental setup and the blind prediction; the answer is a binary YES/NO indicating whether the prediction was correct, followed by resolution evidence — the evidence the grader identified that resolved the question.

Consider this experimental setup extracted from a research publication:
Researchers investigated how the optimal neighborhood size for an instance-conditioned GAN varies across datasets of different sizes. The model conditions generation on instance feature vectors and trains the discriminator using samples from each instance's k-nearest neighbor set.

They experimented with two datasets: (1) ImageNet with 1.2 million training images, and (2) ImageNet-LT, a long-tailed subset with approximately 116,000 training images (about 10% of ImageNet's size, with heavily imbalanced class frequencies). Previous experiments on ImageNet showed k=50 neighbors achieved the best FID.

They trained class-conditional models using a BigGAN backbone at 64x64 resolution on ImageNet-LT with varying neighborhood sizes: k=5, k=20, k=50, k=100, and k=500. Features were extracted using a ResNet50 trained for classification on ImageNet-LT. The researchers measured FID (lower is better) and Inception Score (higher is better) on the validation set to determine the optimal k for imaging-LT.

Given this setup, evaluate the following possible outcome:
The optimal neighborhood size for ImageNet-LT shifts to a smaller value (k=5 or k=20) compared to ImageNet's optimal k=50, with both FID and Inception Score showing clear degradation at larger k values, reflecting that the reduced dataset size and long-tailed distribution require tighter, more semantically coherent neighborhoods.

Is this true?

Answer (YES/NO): YES